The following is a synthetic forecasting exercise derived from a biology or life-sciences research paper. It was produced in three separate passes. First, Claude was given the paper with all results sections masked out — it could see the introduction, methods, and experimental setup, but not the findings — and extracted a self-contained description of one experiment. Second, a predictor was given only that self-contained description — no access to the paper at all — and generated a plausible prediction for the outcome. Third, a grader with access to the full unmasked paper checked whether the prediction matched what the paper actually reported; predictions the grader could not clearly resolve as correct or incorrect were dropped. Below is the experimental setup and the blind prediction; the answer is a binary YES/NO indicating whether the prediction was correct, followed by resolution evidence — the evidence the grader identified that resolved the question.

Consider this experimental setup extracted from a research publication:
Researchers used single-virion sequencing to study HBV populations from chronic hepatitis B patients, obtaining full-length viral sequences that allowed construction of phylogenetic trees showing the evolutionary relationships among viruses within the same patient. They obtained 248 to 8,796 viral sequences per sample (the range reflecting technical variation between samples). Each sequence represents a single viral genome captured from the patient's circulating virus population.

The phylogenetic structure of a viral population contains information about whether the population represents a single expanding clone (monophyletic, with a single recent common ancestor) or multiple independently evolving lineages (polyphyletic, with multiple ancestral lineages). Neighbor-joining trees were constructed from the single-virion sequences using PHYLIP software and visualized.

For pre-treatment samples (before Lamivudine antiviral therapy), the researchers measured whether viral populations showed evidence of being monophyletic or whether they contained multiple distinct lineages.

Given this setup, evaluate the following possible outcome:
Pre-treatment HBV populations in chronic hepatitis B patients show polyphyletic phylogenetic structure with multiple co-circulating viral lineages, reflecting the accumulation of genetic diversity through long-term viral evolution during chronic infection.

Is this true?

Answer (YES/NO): NO